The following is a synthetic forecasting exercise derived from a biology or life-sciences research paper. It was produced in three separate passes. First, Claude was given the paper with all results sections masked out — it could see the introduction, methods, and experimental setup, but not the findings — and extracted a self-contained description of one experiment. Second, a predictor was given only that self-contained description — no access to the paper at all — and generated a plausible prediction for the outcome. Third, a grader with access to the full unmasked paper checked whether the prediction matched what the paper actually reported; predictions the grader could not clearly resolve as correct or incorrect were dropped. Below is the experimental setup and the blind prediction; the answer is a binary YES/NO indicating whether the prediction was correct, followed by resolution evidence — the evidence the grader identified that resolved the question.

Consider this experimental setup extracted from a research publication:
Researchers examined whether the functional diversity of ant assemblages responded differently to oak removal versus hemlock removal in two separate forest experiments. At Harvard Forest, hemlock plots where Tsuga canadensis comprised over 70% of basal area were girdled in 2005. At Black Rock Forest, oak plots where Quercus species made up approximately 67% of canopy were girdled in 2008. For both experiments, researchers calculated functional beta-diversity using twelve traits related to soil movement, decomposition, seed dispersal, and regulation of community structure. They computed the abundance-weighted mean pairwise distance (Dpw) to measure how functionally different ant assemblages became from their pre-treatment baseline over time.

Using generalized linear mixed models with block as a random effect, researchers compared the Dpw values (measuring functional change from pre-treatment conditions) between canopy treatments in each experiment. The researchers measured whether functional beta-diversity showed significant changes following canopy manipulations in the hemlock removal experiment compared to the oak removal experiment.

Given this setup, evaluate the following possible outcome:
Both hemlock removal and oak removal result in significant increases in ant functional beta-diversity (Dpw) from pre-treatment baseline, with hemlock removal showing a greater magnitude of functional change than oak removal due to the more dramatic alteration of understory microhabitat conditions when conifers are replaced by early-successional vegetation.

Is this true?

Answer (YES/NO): NO